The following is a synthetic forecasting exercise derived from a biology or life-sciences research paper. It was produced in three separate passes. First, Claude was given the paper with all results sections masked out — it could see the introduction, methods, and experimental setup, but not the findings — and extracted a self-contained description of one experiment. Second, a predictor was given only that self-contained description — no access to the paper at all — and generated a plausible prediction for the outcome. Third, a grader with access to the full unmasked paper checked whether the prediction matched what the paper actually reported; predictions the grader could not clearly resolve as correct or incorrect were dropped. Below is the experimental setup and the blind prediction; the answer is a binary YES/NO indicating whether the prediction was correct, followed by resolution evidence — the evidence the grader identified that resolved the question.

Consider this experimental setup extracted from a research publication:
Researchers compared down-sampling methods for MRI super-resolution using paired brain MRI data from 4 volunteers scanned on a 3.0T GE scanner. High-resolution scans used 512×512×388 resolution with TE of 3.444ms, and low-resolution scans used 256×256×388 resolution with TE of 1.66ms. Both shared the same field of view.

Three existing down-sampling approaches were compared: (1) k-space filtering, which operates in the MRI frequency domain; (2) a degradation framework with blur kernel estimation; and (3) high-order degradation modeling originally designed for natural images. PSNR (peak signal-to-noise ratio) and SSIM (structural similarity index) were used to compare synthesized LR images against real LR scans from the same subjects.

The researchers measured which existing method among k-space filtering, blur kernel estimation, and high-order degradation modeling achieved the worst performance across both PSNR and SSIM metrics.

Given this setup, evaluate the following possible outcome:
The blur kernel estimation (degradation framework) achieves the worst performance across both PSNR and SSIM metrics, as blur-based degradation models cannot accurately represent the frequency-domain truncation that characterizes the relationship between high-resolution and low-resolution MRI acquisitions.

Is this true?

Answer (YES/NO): NO